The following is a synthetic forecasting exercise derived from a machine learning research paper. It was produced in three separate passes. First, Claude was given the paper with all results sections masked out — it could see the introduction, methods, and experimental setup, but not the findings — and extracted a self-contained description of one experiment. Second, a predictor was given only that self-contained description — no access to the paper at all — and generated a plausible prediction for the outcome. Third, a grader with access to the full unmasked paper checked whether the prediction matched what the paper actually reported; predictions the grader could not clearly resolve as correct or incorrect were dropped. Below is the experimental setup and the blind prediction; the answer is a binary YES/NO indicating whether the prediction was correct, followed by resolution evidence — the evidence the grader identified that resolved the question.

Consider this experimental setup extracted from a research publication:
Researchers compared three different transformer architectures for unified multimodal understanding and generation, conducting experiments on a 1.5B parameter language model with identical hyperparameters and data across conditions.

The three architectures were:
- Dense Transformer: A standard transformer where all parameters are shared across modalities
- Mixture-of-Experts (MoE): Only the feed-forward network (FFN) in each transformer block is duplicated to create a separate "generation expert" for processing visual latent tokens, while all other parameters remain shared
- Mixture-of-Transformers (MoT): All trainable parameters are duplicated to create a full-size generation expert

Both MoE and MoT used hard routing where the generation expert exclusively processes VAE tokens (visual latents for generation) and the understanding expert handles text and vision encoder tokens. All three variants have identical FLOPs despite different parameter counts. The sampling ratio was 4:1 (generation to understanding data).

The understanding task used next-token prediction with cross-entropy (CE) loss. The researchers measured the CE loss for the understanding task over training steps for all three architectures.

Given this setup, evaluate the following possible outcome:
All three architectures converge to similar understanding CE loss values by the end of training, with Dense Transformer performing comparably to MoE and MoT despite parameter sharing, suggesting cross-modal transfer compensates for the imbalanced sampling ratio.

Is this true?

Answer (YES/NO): NO